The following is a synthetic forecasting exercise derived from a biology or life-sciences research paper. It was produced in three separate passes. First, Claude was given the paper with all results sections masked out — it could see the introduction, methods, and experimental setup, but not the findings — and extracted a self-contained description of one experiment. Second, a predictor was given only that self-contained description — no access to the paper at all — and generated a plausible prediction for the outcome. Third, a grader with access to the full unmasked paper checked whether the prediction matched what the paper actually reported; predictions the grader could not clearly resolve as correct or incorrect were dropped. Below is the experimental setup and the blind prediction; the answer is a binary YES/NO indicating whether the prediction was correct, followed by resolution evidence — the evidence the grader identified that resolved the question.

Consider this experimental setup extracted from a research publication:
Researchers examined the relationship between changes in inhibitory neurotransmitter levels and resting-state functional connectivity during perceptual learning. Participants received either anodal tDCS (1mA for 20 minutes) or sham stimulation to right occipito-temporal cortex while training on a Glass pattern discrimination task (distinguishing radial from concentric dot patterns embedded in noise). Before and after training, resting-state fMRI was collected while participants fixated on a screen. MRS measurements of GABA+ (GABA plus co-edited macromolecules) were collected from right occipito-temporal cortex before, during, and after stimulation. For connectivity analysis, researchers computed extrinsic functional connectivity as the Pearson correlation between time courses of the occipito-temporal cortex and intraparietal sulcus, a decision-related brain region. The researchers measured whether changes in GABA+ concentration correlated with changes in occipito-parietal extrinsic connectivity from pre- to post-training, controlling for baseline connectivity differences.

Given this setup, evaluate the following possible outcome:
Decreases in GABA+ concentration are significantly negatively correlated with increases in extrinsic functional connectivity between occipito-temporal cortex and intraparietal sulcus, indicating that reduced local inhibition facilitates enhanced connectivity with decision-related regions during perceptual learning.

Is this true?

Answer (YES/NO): NO